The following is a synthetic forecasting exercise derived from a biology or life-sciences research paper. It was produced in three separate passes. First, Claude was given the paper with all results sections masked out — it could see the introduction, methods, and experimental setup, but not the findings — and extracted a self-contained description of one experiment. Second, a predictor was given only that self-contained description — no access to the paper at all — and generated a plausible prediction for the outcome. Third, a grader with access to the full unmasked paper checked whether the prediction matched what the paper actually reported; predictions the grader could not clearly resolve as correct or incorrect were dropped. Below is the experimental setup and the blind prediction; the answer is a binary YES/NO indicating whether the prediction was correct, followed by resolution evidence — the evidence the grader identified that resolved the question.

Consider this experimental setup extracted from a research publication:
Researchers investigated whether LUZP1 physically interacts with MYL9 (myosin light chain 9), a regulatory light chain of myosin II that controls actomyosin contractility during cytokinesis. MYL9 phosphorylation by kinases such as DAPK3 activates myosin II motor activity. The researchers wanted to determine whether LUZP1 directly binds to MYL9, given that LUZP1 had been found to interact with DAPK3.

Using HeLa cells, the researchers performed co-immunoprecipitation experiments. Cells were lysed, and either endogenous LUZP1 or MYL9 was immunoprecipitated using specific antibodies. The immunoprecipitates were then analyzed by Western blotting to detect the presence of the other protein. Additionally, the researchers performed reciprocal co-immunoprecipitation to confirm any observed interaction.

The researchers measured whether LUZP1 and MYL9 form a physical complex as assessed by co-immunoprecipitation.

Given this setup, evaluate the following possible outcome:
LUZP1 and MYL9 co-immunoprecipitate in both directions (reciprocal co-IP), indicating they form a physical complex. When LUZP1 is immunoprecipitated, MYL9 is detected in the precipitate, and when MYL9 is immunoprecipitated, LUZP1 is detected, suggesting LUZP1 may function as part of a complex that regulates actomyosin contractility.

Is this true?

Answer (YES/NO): NO